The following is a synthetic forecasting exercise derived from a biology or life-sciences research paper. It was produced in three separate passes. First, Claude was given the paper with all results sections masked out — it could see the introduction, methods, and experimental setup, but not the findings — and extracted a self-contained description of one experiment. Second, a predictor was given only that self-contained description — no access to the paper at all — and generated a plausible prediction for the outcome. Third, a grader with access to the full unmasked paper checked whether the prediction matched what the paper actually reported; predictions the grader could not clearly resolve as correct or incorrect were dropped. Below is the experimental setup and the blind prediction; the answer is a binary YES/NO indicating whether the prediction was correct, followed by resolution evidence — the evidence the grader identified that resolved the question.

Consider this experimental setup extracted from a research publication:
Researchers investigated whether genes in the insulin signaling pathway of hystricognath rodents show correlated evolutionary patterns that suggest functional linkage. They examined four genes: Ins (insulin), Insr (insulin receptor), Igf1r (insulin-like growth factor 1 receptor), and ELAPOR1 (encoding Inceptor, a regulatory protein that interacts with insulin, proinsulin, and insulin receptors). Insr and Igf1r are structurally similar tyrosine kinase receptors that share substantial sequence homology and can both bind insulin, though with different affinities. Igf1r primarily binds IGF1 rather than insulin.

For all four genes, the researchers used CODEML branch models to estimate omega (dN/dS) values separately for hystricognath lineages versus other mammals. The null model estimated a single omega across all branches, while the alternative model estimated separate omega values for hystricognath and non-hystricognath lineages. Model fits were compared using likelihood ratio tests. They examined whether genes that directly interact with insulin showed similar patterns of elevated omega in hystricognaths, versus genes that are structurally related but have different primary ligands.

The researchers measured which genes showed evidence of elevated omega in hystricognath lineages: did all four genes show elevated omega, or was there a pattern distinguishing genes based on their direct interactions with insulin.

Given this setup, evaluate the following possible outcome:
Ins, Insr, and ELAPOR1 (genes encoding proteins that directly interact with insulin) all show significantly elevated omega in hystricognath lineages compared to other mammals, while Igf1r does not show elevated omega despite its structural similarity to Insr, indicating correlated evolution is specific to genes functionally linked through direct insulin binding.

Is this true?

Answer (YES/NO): YES